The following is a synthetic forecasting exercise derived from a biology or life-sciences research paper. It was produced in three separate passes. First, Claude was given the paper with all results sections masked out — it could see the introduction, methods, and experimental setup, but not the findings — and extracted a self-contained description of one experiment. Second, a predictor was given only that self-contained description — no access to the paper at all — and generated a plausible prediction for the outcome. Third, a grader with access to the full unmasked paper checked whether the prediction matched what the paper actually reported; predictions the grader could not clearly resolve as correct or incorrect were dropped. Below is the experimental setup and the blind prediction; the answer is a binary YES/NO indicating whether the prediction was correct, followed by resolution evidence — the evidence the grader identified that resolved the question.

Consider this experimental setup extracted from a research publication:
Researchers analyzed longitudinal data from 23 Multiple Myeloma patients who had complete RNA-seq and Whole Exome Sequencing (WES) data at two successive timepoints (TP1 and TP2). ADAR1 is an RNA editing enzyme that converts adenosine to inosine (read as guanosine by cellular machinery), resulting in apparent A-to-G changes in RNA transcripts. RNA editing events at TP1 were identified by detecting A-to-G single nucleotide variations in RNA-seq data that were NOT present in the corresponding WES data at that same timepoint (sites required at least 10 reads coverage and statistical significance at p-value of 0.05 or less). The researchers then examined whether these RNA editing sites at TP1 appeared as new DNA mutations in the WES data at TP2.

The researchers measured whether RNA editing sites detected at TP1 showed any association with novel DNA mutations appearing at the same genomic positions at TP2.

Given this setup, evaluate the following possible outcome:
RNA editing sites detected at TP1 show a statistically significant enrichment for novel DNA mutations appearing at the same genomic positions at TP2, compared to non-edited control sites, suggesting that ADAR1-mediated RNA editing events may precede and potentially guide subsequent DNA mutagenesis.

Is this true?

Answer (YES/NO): YES